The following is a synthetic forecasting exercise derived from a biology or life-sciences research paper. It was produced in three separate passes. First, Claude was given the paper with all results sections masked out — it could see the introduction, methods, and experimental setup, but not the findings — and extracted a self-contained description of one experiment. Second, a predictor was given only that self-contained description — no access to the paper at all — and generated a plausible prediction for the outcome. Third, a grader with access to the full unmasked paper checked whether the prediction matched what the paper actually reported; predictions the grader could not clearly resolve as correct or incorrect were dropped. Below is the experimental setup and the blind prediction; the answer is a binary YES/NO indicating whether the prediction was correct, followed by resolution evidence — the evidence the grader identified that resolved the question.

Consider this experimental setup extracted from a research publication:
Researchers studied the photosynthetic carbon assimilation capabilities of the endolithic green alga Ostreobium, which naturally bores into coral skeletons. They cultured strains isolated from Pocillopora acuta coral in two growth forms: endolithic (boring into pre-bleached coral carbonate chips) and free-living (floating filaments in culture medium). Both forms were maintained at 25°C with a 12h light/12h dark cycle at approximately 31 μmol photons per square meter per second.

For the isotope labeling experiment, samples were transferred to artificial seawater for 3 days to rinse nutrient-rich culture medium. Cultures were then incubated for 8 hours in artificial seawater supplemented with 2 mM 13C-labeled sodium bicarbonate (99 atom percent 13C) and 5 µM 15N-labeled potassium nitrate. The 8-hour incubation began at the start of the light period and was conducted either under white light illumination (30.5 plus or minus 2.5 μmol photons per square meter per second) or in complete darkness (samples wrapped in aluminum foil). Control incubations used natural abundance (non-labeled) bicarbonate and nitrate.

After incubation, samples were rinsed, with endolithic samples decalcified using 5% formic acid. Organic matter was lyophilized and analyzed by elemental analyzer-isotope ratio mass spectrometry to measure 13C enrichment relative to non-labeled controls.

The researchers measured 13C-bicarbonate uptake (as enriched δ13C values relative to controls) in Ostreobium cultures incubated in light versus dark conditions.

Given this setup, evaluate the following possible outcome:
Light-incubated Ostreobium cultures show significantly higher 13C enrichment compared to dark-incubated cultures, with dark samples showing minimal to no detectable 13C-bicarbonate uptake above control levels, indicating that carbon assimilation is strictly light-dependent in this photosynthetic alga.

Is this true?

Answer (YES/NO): YES